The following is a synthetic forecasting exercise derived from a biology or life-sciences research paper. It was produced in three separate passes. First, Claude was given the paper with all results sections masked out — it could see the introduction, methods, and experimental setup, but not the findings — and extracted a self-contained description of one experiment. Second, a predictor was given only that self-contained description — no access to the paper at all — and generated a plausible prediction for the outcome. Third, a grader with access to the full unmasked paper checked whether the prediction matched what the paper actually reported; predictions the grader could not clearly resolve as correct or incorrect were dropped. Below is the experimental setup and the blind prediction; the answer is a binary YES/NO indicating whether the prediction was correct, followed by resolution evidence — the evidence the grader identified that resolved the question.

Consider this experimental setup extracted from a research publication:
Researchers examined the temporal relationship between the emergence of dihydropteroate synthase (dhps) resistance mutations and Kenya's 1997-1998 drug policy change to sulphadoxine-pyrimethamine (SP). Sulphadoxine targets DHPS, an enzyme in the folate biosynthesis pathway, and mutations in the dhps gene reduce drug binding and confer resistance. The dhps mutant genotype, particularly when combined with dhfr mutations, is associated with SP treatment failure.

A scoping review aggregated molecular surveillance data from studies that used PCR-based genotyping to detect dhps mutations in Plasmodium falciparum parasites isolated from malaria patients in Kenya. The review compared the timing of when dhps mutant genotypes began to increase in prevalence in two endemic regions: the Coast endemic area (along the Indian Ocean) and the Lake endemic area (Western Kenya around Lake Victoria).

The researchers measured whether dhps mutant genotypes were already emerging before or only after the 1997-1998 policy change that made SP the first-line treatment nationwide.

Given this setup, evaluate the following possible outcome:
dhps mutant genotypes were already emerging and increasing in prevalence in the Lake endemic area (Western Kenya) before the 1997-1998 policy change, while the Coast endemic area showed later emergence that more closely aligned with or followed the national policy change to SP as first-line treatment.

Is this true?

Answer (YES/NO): NO